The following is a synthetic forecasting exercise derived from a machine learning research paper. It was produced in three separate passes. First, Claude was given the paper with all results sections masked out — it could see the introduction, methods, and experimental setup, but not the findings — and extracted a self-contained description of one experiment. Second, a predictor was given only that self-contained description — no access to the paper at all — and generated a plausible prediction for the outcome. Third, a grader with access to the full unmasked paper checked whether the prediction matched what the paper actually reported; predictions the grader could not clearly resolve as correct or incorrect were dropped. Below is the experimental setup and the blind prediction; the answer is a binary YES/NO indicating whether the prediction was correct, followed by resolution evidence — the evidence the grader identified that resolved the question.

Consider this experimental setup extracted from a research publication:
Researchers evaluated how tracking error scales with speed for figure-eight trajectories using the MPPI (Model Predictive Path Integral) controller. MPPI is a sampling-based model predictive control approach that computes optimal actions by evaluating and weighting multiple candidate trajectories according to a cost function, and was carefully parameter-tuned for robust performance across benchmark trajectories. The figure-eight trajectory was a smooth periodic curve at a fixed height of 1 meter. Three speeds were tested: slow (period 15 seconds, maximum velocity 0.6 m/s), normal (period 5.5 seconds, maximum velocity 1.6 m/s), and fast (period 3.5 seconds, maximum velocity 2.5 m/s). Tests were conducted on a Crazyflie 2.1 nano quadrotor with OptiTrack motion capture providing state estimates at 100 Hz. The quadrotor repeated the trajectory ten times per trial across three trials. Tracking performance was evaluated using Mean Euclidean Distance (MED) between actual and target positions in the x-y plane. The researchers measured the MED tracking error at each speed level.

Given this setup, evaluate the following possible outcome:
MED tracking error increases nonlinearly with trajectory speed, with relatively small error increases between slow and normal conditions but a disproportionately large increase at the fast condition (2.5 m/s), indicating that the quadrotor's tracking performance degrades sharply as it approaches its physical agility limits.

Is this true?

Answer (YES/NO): YES